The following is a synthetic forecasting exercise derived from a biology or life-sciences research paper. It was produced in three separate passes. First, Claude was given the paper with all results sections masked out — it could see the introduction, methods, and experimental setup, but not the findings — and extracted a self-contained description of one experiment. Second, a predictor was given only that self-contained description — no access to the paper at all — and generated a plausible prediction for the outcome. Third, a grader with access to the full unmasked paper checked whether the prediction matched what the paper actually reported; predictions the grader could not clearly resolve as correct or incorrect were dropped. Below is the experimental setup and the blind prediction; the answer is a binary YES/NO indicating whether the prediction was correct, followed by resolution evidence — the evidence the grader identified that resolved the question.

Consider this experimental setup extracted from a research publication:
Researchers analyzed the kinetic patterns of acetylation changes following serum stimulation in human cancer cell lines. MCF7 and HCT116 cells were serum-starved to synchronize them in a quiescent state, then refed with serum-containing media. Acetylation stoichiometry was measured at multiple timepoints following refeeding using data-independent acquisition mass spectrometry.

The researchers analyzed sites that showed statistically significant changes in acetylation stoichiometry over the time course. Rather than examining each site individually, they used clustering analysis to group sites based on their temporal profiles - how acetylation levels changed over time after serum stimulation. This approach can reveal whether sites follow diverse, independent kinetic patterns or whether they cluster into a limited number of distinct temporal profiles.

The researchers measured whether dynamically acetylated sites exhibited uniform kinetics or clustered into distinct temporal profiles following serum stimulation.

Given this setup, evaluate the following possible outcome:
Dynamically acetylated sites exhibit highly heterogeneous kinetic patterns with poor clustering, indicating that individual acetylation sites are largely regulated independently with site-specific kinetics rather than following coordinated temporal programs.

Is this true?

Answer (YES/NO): NO